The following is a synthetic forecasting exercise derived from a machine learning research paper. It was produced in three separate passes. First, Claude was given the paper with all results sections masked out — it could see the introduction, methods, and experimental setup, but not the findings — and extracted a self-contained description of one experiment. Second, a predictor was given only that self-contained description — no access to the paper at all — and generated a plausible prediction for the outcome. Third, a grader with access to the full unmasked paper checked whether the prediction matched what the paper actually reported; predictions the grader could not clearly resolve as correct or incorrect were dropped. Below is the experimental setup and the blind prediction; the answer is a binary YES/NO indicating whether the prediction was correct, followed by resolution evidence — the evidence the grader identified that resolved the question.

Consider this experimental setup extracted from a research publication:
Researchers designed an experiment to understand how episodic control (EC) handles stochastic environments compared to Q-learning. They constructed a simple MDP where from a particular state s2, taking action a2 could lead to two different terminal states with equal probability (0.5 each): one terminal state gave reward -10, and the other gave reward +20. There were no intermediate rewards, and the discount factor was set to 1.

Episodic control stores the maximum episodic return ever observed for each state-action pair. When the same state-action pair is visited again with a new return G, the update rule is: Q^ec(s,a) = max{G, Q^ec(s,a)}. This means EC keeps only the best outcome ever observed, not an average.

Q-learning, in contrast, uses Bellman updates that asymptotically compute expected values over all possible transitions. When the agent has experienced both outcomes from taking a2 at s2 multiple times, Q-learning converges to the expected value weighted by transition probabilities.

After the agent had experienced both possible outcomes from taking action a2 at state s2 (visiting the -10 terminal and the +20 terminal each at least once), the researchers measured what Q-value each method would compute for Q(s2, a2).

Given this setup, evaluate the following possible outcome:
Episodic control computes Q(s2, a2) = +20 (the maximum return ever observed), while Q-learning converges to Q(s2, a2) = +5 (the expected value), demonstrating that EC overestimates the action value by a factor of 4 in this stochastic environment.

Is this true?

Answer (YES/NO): YES